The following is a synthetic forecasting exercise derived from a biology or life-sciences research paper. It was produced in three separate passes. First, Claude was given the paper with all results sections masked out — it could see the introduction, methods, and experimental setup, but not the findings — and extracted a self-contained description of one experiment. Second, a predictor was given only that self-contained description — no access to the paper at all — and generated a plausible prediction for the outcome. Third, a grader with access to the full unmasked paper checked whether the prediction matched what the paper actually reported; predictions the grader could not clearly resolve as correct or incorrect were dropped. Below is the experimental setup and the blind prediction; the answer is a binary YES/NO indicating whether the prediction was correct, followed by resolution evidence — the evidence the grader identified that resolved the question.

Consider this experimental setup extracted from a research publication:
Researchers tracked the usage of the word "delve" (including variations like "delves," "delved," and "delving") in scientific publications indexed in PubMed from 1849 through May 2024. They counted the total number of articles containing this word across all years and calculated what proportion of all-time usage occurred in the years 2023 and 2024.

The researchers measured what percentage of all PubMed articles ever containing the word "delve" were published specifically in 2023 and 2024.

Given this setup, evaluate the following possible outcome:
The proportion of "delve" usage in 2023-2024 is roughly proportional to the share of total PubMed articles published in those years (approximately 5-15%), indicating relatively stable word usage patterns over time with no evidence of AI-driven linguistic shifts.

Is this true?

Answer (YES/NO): NO